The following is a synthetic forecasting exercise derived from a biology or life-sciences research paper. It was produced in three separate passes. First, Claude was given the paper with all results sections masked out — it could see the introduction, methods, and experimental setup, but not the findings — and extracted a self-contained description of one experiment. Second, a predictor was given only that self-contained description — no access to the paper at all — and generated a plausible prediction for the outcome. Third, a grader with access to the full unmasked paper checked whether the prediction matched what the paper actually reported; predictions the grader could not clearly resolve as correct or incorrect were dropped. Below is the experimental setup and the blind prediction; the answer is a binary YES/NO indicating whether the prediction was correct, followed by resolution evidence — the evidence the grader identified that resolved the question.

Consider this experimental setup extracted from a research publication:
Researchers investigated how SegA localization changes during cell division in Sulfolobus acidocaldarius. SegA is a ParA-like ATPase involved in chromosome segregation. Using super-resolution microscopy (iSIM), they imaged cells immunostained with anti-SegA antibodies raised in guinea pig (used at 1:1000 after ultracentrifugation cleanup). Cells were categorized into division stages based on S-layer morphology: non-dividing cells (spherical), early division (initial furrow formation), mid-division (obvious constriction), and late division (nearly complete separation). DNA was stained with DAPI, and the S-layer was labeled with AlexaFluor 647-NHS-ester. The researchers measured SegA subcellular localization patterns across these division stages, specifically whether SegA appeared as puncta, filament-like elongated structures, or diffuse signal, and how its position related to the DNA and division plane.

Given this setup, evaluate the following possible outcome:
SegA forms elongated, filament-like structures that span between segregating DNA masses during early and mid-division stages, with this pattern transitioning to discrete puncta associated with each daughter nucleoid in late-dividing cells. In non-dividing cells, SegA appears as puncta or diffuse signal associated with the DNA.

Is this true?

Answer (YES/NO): NO